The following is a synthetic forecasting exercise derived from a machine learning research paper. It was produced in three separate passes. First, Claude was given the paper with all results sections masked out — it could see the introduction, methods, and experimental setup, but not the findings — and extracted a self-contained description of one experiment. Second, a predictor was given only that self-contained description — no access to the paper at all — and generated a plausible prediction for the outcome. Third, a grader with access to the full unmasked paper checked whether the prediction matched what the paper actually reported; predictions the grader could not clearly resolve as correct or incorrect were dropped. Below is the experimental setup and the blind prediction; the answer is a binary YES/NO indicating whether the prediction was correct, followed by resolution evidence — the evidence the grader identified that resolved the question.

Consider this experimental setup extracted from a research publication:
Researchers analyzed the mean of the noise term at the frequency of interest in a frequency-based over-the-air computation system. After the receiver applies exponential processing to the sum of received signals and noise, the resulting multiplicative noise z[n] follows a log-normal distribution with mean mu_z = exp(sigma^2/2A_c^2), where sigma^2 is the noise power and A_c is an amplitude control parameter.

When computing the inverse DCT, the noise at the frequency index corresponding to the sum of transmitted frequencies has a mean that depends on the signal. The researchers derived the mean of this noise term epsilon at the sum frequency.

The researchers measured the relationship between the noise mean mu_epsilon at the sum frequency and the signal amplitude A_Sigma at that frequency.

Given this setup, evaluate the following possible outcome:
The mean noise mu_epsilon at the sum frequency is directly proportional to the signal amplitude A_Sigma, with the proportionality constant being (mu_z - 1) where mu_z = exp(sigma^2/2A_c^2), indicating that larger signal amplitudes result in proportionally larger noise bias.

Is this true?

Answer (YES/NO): YES